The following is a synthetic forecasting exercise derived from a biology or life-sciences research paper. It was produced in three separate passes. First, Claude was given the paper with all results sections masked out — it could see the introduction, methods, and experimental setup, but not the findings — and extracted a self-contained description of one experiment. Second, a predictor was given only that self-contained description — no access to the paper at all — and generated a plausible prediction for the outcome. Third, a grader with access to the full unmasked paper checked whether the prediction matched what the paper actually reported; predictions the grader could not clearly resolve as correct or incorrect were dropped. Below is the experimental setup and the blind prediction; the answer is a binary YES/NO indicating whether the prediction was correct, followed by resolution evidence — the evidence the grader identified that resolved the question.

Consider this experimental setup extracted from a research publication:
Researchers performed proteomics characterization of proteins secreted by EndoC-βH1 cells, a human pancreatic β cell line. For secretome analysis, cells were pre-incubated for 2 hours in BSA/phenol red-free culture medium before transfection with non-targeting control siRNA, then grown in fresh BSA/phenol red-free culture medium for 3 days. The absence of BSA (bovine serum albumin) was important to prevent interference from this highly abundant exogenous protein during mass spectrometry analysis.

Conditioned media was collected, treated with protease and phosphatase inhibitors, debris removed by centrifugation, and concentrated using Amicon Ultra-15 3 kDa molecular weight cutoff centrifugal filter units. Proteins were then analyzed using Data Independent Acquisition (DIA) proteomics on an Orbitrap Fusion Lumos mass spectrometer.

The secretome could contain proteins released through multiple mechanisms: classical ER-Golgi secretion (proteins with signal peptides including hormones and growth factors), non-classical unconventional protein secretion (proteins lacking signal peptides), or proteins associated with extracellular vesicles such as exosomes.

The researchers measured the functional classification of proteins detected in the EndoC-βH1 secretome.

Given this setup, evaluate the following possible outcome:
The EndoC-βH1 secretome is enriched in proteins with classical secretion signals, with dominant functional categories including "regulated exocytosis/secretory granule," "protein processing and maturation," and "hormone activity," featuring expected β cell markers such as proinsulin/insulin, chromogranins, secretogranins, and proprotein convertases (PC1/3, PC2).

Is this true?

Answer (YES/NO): NO